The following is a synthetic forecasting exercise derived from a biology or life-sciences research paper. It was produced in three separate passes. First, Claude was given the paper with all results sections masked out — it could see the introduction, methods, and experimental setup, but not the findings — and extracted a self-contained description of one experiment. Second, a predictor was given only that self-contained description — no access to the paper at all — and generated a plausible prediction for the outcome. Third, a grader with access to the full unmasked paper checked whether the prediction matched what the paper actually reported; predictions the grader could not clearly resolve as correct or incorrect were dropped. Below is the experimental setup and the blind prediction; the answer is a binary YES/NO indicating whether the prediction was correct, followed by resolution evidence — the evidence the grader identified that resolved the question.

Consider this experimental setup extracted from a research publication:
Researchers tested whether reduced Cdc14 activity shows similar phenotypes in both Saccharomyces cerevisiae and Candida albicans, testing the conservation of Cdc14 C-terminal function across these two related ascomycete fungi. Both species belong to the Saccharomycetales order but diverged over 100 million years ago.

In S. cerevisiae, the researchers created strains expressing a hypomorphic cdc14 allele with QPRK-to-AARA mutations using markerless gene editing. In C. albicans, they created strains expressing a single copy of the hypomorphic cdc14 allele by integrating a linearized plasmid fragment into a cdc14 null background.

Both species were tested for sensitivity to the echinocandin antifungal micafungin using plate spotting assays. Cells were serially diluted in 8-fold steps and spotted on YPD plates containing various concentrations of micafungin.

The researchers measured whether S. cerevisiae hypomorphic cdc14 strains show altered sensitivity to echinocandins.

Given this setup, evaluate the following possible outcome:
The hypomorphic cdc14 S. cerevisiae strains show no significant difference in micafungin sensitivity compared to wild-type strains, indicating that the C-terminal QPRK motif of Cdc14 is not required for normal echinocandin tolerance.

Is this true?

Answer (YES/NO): NO